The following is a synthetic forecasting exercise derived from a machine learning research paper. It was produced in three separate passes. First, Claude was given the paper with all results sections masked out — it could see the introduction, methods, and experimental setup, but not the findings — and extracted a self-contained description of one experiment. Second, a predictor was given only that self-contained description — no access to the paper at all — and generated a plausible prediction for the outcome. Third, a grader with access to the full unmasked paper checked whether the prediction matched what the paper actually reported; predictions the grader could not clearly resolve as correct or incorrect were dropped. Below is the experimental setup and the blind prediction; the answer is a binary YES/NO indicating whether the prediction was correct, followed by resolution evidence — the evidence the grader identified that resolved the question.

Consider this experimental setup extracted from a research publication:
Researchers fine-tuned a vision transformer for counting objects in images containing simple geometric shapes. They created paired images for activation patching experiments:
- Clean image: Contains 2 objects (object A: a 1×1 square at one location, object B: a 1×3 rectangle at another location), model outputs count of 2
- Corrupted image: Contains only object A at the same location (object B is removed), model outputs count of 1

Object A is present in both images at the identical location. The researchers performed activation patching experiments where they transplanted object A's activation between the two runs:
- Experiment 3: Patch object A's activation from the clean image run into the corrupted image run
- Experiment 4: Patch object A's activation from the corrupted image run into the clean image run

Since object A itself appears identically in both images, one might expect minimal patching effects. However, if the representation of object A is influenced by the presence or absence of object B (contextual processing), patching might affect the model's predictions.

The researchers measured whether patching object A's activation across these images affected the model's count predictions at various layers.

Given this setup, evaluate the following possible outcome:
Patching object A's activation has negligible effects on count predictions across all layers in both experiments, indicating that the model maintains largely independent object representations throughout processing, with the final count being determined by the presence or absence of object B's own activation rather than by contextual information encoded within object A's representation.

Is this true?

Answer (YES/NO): NO